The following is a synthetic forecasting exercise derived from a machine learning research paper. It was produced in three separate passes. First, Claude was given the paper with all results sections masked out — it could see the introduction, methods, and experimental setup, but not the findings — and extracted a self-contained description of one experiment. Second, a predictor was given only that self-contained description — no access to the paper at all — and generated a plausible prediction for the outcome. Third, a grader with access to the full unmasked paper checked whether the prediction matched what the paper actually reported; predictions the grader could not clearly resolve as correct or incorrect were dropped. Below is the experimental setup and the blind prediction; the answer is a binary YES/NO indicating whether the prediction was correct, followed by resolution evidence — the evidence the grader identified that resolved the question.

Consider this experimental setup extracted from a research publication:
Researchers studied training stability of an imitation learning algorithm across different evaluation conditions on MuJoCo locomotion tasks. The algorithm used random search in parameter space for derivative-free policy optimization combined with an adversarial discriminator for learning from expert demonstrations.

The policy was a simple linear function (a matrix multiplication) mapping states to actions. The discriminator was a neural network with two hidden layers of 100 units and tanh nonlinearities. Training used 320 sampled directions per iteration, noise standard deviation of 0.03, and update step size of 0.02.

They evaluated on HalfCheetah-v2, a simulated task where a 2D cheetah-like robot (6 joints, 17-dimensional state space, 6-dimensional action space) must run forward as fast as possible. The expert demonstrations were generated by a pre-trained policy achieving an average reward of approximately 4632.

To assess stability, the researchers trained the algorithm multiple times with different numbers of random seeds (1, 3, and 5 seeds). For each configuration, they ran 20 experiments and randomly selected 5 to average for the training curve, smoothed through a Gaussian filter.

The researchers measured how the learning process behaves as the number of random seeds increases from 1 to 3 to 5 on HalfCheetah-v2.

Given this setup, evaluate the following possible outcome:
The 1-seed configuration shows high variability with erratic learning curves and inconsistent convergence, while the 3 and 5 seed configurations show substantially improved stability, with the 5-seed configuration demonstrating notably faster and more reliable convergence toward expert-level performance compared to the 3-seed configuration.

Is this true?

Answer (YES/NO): NO